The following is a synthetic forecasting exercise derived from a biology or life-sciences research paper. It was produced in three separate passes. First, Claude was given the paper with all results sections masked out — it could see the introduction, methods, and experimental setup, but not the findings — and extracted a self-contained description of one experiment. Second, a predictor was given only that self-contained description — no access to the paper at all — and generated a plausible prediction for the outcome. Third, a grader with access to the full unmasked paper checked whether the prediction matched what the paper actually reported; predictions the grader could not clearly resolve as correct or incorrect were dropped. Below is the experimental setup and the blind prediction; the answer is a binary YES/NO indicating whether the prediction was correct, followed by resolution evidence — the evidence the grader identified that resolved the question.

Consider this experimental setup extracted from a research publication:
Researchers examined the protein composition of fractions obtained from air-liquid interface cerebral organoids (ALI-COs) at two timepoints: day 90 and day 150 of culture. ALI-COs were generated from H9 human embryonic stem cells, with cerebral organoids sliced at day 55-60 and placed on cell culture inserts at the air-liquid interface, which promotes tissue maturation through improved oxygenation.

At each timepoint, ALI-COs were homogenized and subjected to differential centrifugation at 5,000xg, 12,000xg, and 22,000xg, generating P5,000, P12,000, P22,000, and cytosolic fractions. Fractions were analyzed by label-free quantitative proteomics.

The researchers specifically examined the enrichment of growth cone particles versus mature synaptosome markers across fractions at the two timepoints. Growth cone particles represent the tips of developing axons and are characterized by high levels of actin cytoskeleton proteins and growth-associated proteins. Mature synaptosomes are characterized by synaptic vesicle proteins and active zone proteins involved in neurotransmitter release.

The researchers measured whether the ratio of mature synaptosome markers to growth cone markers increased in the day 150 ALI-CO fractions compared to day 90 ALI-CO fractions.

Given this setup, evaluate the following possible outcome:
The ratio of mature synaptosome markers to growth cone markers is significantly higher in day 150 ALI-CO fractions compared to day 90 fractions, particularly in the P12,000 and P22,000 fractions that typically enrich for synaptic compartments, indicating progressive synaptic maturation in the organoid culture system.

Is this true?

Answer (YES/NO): YES